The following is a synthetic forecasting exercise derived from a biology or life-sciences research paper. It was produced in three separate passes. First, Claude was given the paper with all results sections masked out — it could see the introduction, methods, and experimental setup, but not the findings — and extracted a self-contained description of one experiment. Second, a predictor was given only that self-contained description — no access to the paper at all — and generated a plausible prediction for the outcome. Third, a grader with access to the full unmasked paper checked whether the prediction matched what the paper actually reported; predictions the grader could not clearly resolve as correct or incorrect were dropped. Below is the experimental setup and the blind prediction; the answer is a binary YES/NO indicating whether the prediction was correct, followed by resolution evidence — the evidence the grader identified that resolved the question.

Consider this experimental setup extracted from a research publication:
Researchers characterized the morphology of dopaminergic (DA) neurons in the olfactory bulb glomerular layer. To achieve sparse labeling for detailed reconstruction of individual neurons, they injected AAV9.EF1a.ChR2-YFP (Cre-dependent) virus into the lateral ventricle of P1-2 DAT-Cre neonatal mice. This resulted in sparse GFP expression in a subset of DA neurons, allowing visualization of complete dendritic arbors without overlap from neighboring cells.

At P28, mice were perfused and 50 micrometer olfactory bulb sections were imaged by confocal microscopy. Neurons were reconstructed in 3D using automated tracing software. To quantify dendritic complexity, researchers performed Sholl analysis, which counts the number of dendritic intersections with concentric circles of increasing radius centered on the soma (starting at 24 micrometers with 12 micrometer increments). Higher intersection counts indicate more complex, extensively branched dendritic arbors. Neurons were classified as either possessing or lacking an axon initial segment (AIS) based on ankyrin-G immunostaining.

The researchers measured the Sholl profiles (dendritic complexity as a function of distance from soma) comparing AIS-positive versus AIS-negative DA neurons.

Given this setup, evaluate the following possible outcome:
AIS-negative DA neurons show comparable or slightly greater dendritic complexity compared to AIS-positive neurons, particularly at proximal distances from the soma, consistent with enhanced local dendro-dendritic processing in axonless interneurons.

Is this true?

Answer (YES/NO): NO